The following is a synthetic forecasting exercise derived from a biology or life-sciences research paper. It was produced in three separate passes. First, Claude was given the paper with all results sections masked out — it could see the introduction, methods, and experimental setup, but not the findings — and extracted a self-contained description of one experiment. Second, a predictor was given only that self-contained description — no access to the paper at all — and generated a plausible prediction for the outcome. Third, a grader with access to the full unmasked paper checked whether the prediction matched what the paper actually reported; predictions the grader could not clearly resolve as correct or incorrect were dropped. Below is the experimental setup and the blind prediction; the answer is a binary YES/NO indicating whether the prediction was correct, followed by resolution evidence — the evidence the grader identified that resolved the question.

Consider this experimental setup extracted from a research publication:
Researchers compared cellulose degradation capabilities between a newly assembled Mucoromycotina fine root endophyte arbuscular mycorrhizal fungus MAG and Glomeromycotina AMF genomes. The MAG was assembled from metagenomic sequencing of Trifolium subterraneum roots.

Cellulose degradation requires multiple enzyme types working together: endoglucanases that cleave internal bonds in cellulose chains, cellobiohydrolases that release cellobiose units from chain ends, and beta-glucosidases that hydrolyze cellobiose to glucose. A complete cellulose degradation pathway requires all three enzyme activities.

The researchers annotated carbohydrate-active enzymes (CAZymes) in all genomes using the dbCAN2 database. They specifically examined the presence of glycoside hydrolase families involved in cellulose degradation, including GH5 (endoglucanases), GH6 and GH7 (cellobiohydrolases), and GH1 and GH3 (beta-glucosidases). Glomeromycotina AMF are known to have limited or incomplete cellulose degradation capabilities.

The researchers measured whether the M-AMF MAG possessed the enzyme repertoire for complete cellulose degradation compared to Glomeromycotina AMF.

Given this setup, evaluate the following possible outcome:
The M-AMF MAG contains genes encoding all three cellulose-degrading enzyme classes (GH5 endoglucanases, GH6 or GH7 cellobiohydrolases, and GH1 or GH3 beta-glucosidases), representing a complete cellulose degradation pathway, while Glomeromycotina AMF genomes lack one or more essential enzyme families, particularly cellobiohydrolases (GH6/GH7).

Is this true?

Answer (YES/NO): NO